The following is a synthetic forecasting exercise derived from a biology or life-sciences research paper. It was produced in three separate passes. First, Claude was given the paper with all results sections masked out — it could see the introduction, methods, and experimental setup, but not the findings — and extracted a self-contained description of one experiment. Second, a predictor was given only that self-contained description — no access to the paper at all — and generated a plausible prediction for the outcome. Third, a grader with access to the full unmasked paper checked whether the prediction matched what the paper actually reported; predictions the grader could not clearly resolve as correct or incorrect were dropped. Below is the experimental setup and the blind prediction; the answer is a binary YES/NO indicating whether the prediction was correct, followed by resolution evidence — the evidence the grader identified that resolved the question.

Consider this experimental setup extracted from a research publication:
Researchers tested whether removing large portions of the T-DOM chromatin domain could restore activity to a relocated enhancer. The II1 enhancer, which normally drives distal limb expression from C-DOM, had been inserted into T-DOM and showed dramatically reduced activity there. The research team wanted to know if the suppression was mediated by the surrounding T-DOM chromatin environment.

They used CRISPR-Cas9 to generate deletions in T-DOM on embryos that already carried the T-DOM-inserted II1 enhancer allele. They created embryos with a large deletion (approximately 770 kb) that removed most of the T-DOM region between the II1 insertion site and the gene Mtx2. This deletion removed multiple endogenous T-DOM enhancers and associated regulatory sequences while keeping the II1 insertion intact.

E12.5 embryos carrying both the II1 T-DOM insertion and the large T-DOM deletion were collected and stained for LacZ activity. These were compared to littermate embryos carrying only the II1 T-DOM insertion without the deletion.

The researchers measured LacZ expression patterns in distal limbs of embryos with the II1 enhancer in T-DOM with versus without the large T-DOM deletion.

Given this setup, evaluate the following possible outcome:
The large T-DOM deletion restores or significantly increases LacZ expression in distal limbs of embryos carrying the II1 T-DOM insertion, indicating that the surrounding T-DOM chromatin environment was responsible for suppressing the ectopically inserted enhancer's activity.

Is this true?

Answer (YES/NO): YES